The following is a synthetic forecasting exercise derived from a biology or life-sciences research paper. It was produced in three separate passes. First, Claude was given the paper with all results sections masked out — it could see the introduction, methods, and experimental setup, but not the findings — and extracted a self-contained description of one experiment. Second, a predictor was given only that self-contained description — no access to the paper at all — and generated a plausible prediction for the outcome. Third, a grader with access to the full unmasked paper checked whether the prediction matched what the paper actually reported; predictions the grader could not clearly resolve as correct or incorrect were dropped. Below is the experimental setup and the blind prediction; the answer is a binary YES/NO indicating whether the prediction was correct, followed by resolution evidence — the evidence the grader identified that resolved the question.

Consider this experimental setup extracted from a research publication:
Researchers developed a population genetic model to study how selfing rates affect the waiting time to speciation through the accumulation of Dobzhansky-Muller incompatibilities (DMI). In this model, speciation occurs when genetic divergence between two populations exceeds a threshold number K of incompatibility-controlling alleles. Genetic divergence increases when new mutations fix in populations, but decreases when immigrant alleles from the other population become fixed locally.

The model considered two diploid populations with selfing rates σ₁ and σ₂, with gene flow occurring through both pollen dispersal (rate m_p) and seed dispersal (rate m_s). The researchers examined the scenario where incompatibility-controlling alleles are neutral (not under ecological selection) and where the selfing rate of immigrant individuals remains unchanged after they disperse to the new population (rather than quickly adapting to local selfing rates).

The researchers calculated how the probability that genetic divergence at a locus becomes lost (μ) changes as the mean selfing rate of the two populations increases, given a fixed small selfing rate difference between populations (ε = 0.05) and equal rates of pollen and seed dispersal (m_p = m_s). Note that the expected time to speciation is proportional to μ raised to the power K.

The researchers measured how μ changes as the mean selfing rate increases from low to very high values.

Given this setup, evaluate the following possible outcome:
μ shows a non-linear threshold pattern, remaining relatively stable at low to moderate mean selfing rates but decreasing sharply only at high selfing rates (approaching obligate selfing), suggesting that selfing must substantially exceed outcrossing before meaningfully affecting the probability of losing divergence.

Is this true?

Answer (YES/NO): NO